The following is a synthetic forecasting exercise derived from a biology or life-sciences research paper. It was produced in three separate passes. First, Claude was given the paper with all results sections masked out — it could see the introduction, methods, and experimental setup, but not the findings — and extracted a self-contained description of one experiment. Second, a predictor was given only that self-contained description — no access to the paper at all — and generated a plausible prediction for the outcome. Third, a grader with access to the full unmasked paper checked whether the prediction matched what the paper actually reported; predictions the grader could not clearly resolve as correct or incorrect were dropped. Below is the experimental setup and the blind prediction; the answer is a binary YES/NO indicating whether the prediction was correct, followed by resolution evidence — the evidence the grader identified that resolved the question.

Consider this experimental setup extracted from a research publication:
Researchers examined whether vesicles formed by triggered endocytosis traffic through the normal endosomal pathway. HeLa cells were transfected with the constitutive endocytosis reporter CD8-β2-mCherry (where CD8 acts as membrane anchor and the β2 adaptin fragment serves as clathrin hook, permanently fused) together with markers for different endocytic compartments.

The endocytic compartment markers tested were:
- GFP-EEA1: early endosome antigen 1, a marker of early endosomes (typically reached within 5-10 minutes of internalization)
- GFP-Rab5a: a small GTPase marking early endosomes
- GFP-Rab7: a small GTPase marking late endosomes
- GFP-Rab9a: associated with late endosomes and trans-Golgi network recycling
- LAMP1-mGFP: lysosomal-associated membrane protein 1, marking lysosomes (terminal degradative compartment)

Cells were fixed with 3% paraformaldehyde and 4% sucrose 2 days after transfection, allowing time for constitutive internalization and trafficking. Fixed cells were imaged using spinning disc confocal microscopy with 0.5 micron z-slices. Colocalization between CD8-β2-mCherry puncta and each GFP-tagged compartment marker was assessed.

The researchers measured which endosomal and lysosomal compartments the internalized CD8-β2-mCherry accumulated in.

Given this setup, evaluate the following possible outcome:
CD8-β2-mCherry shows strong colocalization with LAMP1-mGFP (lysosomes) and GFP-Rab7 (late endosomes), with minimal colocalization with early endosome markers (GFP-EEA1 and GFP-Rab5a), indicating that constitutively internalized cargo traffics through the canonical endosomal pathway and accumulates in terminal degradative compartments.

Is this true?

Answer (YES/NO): NO